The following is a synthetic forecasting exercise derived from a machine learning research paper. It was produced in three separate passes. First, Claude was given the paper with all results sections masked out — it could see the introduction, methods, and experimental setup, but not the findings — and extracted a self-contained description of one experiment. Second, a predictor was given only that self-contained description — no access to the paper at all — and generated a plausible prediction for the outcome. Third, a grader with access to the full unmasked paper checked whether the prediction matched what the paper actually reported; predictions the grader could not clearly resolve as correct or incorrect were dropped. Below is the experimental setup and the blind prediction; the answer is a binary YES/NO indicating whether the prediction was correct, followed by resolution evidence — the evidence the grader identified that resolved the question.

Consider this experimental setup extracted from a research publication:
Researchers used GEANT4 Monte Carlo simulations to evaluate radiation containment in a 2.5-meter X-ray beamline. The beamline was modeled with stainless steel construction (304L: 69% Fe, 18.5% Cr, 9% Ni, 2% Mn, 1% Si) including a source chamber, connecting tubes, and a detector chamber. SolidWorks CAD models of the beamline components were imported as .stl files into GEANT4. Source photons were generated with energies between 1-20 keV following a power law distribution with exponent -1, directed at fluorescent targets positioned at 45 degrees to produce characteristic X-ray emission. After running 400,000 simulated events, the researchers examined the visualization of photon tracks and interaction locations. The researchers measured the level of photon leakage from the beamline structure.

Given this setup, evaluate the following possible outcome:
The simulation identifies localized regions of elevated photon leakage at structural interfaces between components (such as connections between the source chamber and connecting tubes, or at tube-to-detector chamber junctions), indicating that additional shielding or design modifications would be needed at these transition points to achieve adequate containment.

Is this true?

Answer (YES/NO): NO